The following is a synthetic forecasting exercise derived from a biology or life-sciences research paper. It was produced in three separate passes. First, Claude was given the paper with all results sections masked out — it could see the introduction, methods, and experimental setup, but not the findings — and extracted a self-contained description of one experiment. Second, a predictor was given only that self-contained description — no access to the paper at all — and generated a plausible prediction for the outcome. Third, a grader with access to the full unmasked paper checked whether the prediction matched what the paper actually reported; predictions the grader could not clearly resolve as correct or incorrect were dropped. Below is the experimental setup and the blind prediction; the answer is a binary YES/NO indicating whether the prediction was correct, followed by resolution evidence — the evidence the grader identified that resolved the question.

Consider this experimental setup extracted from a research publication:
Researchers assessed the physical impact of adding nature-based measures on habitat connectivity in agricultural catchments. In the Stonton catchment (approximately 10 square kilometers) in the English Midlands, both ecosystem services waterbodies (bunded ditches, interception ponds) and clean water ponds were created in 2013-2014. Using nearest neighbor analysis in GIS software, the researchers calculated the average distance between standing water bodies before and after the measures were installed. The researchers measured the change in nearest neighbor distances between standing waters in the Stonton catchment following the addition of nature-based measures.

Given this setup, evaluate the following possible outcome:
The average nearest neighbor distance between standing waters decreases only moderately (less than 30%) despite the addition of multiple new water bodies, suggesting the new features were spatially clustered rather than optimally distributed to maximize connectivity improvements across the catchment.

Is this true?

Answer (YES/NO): NO